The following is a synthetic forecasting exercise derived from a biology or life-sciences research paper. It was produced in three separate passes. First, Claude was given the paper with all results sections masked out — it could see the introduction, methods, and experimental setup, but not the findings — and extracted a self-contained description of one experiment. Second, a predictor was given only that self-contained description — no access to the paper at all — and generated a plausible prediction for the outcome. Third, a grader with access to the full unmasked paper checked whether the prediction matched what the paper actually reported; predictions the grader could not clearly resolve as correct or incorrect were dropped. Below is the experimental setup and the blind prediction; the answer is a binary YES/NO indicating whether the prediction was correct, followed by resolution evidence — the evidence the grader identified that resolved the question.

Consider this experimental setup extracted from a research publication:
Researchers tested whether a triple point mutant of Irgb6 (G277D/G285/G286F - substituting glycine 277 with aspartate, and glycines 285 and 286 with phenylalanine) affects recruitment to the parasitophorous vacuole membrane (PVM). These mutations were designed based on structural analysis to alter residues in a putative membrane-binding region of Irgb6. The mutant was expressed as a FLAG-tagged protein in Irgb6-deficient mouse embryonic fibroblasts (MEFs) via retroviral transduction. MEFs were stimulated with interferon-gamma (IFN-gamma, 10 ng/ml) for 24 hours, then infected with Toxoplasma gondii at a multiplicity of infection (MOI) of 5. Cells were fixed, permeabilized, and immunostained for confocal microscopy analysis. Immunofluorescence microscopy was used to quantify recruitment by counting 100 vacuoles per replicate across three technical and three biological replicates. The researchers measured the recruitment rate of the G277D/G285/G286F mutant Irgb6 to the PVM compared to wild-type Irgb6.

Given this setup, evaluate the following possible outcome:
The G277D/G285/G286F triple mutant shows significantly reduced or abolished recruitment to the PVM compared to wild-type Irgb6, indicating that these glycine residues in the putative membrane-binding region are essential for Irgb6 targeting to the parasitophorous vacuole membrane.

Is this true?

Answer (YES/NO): YES